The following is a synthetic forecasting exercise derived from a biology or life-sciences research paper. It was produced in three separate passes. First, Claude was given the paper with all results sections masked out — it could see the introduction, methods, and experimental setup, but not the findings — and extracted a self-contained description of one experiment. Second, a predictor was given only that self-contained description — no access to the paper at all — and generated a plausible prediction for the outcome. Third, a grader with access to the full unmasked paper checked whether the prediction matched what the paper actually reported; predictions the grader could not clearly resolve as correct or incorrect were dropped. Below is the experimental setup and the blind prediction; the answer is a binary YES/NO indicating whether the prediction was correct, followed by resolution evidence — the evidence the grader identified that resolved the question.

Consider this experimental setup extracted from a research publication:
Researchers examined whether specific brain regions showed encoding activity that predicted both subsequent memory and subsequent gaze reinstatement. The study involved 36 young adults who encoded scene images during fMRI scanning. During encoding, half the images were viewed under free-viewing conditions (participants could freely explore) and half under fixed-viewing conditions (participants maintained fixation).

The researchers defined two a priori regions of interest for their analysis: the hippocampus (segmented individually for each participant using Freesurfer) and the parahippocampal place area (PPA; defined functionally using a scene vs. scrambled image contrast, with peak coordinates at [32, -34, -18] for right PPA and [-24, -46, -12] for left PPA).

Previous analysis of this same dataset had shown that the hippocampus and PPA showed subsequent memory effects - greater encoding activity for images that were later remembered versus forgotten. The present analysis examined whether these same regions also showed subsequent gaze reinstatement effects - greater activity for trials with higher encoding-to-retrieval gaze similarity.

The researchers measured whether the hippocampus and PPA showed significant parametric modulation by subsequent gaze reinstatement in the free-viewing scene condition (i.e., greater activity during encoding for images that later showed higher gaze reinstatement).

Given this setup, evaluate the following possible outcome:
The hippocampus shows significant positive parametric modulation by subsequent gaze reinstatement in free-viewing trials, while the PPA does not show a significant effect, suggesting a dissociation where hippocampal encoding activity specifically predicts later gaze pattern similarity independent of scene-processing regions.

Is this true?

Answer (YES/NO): NO